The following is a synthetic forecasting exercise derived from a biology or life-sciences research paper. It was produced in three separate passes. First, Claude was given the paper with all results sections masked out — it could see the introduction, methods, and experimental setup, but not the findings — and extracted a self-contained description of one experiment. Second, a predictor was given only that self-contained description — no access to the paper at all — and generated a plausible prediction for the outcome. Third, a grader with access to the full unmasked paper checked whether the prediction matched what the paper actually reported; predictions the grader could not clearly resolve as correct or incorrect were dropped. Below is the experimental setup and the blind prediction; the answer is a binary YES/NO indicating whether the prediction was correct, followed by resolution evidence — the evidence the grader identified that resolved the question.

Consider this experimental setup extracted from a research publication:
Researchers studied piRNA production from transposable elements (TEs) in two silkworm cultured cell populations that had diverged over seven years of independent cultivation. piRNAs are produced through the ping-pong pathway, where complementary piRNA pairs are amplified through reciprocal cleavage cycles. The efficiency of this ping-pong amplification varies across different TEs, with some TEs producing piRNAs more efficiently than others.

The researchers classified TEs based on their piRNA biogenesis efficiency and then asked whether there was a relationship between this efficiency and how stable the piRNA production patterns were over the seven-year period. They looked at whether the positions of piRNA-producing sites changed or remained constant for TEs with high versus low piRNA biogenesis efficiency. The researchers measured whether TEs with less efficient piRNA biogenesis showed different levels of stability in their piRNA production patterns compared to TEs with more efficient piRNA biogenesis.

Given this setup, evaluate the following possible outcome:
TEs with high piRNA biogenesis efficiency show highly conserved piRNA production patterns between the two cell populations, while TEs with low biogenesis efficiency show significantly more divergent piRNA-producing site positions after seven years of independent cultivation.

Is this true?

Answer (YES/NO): YES